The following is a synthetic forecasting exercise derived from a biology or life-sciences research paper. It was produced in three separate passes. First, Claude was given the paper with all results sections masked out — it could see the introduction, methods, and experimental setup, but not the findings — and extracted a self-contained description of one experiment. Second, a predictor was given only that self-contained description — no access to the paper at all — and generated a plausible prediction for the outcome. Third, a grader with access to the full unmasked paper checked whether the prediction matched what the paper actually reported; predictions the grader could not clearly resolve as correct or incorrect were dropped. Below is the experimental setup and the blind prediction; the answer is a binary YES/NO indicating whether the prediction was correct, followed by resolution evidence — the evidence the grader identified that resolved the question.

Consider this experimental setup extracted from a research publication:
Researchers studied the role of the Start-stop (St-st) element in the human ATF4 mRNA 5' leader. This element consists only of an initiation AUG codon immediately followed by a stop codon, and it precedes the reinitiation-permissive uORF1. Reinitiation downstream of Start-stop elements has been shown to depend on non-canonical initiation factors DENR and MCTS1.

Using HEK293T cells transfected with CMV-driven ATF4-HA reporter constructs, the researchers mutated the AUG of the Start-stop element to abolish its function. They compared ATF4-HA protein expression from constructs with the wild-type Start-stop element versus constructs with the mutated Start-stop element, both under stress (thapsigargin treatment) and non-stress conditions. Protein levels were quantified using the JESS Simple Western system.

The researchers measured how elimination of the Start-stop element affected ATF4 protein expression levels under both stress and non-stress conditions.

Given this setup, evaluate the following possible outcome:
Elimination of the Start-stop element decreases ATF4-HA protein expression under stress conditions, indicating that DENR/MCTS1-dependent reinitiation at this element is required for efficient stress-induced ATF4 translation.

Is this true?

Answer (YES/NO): NO